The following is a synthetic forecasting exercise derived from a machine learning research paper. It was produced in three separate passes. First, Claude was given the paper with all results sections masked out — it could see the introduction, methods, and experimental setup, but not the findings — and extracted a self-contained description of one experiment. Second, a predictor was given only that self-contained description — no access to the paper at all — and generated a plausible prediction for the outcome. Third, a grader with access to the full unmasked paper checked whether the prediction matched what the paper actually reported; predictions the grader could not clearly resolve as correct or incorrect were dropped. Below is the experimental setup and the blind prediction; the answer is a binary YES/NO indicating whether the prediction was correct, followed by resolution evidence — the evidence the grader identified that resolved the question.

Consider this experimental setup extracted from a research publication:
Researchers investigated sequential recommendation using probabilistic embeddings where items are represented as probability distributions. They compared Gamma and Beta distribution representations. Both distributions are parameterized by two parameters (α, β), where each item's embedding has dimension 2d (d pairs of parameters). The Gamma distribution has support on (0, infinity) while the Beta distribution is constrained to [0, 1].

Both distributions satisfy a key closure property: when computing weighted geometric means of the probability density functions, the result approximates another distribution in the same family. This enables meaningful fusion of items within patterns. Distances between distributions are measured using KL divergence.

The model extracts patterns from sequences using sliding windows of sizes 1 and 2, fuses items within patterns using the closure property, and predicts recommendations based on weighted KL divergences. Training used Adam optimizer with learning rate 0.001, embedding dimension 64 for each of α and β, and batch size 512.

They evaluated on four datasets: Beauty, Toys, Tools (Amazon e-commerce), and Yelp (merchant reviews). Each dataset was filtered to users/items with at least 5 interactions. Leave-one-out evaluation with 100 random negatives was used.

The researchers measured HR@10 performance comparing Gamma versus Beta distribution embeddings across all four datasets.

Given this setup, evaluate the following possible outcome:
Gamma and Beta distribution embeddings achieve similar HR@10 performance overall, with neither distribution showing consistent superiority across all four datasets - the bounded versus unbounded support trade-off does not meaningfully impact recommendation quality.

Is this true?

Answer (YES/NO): NO